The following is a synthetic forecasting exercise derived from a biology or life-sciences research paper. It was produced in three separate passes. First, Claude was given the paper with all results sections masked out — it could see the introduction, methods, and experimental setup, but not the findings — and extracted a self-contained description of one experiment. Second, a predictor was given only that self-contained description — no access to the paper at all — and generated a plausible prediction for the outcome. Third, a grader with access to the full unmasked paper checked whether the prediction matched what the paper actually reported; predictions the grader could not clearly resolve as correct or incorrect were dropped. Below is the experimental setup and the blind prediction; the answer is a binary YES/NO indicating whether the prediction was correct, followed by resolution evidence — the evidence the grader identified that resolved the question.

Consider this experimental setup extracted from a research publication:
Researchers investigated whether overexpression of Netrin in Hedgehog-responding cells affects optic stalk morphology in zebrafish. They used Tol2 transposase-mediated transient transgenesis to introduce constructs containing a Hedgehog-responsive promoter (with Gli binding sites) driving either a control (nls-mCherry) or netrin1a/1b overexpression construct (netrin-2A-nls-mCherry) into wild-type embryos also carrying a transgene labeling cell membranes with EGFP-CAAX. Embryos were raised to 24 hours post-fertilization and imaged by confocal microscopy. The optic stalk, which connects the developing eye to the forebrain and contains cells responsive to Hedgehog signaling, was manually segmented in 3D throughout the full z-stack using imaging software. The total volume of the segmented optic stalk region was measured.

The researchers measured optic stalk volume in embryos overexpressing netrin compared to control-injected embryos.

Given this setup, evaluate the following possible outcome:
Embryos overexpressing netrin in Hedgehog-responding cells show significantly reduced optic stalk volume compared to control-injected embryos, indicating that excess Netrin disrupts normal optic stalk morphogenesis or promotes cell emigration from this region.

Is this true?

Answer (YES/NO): NO